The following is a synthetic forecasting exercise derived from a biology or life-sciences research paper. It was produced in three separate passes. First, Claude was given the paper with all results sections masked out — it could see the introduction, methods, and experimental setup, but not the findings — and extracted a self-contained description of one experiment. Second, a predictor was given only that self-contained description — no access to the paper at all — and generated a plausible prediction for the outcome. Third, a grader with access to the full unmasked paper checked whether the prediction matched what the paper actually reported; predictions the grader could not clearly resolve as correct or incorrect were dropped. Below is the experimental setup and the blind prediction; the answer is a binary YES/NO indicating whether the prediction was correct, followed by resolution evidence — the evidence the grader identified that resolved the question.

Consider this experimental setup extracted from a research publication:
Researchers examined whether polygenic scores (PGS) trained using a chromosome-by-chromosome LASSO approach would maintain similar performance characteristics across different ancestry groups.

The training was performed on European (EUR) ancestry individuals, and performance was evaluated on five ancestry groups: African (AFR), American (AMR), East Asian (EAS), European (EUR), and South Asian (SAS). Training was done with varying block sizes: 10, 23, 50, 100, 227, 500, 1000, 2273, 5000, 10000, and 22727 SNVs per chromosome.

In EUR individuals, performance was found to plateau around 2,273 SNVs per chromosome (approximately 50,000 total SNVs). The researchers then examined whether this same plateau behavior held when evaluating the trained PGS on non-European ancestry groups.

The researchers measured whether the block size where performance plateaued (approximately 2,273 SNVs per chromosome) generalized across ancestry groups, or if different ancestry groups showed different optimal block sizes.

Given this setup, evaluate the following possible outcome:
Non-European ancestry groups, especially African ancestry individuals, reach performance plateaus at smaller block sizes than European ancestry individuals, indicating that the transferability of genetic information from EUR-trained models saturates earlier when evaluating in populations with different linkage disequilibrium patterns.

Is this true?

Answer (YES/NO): NO